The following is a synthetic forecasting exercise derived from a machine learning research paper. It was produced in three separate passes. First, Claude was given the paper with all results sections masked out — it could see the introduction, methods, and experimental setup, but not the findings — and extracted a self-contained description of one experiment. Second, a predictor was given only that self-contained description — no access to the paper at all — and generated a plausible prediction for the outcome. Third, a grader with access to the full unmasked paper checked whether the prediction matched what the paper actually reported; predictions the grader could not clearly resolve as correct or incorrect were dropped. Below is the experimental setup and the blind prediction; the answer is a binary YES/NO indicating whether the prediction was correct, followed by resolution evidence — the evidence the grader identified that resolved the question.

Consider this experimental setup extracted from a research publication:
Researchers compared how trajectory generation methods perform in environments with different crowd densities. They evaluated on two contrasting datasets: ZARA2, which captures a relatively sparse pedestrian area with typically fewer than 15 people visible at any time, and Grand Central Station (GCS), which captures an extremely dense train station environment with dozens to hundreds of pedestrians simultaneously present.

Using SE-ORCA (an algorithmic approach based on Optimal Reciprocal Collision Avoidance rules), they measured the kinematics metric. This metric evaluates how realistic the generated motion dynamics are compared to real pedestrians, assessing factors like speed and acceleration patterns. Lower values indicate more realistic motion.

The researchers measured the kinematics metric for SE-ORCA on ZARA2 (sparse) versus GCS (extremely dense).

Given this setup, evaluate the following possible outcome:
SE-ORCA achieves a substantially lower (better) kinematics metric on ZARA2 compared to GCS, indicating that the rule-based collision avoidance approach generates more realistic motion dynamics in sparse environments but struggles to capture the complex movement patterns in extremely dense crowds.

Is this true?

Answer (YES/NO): YES